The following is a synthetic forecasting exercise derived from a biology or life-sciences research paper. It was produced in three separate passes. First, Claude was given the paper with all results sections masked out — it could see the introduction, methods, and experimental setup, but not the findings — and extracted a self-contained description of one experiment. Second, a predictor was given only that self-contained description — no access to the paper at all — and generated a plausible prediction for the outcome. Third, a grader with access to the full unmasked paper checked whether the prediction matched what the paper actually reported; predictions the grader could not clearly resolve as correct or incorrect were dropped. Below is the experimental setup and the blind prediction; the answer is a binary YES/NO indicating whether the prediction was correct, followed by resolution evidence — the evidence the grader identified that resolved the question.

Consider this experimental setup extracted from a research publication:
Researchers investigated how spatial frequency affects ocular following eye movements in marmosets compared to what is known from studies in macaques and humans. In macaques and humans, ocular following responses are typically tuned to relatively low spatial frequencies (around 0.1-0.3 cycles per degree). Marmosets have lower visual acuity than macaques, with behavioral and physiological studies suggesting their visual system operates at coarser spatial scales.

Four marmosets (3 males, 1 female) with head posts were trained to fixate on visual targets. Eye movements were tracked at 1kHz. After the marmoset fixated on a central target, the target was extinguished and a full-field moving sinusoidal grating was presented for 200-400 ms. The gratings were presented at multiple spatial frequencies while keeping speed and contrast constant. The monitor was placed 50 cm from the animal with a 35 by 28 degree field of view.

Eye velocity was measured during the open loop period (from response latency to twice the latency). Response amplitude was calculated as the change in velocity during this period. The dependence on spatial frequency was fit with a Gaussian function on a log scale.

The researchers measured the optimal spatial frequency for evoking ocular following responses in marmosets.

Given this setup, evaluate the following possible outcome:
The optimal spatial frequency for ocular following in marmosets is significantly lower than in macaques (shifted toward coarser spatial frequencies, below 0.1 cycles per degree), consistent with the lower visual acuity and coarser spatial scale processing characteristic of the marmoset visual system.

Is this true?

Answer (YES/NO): NO